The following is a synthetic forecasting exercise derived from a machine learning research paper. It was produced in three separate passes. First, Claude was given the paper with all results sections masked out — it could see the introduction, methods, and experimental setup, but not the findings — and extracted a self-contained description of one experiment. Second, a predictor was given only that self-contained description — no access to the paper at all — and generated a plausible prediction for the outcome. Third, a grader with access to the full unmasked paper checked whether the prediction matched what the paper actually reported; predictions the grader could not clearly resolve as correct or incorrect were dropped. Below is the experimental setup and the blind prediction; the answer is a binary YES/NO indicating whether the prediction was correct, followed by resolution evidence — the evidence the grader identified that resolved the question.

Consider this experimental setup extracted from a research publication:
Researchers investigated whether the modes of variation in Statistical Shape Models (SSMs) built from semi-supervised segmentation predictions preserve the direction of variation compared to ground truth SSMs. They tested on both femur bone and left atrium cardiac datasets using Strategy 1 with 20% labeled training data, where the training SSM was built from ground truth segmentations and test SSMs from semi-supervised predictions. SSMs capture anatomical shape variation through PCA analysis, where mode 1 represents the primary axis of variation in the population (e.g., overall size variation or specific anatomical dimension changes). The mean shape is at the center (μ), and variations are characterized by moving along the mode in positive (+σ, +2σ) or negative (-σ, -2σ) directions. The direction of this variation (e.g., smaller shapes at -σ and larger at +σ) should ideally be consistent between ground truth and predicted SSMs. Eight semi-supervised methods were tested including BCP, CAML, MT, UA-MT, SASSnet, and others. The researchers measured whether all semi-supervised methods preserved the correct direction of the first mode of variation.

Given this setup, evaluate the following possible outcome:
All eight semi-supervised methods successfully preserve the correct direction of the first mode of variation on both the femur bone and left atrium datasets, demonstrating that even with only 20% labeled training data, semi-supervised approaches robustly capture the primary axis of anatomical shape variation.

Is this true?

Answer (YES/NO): NO